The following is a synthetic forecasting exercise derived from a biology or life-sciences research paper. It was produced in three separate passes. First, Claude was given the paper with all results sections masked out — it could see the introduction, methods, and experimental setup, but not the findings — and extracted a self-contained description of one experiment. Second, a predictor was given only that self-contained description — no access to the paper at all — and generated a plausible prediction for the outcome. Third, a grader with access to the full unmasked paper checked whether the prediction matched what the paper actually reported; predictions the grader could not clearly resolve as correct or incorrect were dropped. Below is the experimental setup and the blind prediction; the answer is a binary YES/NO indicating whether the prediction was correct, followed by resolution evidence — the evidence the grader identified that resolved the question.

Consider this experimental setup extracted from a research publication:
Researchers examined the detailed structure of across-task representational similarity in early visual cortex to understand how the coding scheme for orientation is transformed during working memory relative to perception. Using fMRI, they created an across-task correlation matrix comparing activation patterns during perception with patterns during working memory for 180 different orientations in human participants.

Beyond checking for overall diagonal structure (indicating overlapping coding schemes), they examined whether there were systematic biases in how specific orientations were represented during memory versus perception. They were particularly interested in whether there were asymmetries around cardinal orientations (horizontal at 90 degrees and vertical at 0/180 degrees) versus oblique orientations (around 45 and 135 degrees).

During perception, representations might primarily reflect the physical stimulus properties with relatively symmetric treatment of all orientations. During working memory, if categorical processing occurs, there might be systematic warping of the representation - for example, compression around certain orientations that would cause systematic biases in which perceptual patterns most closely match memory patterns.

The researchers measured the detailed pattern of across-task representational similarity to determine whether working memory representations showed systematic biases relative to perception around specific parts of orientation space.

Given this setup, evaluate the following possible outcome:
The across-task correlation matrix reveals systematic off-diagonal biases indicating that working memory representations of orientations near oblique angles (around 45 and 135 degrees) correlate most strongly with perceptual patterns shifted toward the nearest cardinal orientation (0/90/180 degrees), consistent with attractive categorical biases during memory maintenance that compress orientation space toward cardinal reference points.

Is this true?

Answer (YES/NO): NO